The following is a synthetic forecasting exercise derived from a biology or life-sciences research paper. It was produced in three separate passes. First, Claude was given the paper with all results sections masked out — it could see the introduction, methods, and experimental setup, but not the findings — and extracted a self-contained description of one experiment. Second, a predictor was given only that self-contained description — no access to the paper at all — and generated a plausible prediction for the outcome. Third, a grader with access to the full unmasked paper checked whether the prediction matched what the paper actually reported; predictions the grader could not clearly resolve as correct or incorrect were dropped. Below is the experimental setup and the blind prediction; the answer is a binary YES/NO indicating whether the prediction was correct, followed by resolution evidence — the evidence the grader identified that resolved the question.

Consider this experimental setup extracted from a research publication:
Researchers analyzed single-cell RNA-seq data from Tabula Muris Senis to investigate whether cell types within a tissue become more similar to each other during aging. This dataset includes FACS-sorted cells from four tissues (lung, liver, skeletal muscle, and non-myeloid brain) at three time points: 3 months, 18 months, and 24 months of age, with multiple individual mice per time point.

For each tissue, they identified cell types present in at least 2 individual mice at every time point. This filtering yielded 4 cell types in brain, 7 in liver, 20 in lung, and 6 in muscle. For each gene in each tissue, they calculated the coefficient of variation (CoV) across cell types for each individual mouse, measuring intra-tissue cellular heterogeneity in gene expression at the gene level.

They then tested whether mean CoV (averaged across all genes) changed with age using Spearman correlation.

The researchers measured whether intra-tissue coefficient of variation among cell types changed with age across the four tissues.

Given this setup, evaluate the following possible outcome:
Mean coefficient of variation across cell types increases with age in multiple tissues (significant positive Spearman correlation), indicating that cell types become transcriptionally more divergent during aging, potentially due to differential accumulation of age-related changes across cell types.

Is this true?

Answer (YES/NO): NO